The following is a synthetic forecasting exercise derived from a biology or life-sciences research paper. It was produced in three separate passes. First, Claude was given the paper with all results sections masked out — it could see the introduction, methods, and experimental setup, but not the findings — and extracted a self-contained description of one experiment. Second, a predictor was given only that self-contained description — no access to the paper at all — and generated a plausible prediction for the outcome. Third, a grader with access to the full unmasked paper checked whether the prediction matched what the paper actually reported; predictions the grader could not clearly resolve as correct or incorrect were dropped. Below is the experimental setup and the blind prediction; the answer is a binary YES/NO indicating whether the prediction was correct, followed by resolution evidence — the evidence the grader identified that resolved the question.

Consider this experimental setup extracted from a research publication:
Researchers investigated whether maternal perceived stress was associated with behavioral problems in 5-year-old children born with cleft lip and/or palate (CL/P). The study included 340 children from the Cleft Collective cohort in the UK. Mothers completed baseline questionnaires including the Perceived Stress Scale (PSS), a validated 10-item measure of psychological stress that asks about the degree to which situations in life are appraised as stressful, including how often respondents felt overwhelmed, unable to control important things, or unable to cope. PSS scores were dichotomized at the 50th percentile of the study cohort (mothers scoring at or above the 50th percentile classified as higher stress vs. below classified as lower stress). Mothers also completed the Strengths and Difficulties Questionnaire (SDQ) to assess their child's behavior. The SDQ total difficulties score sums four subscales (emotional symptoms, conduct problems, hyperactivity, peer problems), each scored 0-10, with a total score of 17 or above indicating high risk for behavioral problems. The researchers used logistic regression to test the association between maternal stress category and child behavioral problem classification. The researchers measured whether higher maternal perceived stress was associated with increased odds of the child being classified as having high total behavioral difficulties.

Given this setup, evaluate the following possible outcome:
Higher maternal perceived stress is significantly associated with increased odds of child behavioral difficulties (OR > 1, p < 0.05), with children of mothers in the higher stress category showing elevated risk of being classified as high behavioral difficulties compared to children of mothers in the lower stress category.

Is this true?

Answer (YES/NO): YES